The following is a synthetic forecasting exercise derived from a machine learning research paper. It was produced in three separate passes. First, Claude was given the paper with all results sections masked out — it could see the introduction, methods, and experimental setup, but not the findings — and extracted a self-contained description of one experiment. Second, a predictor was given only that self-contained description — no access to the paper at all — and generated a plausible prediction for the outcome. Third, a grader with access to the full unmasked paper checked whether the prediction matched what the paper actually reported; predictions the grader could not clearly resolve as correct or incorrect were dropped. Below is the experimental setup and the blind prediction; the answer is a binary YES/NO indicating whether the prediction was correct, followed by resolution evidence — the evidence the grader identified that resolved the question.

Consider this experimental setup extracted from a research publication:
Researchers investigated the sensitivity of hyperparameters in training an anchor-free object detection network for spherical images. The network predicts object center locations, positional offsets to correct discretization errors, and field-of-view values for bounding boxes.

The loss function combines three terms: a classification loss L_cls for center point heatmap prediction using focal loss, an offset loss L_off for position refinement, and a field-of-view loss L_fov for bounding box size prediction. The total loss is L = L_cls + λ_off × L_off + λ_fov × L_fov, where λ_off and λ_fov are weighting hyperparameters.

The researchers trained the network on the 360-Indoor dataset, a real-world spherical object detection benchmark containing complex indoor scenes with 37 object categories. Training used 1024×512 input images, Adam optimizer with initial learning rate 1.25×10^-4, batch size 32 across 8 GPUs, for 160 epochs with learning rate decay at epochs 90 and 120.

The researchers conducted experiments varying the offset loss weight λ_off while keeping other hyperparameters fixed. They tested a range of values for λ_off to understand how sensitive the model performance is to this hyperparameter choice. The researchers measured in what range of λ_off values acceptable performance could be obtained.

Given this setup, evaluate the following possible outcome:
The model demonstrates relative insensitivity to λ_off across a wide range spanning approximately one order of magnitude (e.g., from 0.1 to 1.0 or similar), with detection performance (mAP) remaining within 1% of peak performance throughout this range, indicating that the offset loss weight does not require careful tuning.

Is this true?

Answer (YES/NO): NO